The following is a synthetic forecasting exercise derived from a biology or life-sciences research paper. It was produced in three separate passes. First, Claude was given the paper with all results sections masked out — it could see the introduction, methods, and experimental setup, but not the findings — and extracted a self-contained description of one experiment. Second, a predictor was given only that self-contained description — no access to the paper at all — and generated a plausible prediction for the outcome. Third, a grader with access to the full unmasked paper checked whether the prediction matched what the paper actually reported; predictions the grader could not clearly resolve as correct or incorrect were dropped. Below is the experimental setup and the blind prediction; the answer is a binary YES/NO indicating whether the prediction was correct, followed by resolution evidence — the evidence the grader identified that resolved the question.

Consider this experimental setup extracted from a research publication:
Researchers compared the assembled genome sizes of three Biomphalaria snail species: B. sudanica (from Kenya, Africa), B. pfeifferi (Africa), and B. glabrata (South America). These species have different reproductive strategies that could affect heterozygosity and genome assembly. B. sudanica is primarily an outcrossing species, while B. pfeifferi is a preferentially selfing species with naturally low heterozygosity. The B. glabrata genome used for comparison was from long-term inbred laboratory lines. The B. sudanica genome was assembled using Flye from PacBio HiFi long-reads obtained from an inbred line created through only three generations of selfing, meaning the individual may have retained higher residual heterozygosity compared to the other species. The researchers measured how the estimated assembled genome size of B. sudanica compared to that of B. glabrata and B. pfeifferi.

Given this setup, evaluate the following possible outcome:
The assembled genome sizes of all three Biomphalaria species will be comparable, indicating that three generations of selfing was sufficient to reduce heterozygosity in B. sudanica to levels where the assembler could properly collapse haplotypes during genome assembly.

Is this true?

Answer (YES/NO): NO